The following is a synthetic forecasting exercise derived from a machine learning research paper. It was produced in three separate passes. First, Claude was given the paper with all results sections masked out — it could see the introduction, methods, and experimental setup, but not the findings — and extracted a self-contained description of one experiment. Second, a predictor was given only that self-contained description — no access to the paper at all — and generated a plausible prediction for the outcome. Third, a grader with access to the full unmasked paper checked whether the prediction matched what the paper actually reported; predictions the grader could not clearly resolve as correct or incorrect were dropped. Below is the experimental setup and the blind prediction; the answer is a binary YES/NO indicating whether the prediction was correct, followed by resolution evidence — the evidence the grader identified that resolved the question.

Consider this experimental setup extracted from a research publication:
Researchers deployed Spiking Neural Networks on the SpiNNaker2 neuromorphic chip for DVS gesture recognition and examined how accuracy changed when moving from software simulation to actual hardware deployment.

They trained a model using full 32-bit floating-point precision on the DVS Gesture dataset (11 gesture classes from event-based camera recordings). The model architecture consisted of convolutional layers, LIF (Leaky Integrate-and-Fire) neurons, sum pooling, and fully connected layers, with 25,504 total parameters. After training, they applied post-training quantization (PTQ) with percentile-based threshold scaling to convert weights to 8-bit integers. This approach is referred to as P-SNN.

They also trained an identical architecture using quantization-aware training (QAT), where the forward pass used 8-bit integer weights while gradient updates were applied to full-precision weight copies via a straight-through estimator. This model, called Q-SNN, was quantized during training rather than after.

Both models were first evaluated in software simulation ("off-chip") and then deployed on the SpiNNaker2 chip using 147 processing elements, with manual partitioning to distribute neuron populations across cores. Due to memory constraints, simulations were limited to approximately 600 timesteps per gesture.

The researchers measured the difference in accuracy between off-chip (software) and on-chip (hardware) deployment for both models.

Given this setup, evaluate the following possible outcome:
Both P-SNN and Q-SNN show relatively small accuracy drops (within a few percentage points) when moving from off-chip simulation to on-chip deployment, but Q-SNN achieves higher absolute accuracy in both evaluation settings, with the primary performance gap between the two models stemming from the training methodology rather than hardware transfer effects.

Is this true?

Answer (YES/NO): NO